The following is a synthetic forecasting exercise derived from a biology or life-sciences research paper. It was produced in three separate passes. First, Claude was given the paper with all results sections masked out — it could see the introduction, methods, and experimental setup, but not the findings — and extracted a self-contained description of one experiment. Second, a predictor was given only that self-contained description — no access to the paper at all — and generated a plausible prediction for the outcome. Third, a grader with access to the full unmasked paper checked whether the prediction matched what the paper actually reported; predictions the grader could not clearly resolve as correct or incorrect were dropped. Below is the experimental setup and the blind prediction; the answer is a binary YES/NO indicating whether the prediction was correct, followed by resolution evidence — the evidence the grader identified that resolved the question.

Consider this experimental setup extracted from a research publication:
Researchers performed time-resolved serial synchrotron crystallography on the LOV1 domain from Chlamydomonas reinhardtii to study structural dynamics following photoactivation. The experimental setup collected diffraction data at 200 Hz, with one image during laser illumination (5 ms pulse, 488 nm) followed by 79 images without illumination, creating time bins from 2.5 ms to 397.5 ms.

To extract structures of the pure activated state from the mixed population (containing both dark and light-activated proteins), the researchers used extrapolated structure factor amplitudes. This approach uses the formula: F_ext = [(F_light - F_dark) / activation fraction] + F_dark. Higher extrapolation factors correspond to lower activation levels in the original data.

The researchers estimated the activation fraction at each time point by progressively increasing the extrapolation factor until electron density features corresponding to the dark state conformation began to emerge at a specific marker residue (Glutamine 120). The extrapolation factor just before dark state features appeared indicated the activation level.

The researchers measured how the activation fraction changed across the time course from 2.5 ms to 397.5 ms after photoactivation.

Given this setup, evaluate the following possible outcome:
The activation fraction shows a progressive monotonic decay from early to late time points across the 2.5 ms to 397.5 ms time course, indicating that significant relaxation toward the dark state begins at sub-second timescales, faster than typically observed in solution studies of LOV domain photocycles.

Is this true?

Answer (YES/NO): NO